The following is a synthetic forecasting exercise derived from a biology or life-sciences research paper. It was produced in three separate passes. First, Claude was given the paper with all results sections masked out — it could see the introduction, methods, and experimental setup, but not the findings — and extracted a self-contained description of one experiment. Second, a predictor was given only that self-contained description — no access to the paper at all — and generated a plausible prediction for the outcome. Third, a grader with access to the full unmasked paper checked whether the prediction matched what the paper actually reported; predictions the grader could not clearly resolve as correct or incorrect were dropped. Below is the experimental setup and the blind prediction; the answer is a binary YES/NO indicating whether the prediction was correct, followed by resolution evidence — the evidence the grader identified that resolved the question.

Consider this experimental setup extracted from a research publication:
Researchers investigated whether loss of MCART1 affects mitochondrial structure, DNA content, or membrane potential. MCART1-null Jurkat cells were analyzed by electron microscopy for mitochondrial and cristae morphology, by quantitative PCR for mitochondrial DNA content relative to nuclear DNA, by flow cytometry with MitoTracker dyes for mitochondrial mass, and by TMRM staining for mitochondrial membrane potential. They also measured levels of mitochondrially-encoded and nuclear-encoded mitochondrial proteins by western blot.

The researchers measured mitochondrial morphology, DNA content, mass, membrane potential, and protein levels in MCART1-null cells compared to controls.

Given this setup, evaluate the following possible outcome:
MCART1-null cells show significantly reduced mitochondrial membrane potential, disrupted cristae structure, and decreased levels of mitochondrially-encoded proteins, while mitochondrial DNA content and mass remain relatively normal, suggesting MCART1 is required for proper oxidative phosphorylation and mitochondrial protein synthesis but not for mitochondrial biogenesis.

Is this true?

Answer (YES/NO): NO